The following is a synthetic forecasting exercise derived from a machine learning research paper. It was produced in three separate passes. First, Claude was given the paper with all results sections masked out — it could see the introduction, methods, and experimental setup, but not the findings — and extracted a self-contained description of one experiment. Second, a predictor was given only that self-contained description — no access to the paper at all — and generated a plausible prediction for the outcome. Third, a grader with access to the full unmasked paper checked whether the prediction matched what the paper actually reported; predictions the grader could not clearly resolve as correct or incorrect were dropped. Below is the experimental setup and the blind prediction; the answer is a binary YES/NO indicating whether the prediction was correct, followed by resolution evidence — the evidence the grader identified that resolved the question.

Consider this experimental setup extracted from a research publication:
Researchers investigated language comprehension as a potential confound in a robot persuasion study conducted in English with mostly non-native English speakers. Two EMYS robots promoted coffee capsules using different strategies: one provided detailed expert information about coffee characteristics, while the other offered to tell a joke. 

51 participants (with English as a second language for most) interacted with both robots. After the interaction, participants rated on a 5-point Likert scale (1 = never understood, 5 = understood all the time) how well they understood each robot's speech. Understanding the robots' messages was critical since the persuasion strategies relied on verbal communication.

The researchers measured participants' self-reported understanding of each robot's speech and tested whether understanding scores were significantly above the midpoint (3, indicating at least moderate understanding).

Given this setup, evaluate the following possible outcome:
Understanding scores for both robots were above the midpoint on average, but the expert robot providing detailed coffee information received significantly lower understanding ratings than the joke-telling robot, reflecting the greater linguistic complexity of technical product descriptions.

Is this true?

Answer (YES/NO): NO